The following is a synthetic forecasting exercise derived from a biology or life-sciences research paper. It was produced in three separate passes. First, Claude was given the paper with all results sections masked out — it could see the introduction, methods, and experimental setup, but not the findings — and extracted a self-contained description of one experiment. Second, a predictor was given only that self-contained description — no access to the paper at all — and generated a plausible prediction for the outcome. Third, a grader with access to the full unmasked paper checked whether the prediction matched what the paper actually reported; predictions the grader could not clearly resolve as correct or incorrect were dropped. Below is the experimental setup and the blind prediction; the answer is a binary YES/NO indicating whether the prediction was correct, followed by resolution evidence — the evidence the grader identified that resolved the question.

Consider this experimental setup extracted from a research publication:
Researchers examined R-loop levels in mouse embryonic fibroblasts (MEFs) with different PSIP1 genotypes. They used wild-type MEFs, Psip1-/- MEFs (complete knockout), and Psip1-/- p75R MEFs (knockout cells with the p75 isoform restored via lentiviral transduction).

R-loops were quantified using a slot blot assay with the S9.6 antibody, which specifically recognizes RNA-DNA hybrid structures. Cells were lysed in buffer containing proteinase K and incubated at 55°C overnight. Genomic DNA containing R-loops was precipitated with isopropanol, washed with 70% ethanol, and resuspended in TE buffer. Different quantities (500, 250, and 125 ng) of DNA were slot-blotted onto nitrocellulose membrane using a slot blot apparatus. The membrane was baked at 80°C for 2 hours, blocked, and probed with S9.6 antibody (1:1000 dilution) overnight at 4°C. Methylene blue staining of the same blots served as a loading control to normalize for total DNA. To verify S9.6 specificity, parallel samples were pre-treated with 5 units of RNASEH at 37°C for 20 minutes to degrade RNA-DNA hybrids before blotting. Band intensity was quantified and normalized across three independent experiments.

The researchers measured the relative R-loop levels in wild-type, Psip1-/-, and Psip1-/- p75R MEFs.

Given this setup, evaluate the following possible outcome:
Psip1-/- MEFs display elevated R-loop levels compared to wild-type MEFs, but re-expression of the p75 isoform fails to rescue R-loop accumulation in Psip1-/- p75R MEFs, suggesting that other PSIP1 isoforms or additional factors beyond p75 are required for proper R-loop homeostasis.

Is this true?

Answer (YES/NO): NO